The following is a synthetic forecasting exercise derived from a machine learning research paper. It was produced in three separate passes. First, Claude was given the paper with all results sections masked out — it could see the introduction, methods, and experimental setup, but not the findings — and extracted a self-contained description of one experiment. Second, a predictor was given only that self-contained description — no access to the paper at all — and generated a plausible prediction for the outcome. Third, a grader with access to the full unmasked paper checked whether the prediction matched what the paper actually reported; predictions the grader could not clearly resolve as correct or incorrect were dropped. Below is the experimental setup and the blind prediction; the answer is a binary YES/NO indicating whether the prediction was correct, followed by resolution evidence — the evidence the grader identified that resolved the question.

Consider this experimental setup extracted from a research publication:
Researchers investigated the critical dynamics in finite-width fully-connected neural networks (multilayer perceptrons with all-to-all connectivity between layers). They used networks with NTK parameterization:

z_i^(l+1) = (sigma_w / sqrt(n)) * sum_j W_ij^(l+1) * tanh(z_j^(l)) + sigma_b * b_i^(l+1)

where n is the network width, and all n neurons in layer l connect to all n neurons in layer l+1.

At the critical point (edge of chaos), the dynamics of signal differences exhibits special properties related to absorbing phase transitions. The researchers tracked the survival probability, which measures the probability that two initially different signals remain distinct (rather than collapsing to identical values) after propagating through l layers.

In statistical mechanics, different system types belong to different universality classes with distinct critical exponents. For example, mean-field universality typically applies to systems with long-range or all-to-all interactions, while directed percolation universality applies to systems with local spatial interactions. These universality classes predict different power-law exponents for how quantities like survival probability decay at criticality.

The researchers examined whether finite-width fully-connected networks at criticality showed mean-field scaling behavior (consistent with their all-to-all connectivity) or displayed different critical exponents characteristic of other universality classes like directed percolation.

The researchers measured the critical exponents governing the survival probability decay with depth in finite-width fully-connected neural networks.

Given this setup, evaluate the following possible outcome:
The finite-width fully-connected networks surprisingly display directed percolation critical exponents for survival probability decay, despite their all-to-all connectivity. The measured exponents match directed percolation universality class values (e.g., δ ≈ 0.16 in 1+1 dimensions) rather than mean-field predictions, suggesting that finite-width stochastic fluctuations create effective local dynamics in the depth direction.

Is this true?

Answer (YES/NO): NO